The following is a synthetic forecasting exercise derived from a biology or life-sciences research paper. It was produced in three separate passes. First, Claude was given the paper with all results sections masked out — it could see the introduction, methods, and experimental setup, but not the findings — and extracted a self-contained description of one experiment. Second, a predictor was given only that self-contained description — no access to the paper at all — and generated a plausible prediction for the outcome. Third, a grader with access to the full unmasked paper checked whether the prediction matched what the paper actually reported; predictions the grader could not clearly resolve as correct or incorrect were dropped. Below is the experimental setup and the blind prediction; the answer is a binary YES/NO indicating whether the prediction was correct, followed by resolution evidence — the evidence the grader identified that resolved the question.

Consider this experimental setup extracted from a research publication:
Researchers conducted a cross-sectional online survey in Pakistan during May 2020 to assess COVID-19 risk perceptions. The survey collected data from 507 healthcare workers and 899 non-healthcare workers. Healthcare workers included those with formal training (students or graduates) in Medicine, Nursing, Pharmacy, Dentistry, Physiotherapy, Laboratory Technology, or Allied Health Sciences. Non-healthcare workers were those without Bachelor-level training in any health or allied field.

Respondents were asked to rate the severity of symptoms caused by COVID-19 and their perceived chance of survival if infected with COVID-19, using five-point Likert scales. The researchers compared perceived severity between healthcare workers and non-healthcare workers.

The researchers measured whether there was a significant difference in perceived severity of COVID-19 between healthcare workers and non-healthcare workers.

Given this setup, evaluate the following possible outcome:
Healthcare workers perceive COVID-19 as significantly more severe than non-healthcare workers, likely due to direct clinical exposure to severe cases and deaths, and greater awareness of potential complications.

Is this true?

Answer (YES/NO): NO